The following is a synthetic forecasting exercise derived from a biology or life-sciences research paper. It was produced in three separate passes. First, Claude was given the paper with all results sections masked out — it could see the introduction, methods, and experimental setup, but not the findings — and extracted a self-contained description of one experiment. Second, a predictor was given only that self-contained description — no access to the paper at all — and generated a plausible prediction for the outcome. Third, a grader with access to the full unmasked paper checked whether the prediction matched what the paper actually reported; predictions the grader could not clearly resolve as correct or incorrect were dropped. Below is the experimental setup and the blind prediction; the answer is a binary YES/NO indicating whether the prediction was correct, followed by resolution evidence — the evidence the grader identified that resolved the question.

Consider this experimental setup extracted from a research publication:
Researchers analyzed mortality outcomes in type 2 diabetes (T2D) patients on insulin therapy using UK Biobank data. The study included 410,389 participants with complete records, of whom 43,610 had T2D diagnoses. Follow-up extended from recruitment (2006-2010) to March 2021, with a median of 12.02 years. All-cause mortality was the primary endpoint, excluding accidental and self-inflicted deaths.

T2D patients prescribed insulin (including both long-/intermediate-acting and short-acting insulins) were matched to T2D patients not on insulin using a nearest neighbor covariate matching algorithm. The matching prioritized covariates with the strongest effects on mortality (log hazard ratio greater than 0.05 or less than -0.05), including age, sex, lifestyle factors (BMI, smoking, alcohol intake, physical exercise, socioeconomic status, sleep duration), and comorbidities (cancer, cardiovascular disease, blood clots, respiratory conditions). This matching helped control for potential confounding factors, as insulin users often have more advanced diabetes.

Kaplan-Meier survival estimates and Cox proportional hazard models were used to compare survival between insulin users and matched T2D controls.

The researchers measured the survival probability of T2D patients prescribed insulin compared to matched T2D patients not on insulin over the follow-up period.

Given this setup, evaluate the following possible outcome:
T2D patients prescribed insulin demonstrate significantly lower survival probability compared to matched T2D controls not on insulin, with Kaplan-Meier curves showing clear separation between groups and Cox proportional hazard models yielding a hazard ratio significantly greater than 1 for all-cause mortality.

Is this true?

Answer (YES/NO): YES